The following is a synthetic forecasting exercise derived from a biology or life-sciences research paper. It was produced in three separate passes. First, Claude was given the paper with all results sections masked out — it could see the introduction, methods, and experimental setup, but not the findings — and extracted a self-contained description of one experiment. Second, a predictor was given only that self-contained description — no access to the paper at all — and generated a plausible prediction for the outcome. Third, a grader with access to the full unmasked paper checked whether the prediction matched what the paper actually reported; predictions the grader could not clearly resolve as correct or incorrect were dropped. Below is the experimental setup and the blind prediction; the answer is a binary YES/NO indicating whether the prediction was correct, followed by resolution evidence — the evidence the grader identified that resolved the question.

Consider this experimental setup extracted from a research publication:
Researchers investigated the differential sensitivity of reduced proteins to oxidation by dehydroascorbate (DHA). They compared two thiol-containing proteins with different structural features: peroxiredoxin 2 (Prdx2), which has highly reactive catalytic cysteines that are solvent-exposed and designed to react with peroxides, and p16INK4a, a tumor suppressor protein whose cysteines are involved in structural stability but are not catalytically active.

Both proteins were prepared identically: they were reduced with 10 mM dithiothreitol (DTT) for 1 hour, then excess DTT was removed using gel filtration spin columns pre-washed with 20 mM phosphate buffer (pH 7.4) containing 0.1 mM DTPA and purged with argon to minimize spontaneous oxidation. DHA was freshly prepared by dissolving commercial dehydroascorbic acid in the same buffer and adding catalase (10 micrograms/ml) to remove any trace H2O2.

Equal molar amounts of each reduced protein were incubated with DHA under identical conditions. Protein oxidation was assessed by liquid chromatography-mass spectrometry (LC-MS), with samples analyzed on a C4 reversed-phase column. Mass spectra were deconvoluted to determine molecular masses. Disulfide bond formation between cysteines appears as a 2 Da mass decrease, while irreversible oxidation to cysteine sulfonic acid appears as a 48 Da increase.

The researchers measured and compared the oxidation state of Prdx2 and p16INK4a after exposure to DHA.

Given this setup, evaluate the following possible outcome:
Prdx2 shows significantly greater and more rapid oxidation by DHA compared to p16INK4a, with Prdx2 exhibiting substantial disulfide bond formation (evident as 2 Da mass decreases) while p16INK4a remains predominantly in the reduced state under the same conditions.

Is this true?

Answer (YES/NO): YES